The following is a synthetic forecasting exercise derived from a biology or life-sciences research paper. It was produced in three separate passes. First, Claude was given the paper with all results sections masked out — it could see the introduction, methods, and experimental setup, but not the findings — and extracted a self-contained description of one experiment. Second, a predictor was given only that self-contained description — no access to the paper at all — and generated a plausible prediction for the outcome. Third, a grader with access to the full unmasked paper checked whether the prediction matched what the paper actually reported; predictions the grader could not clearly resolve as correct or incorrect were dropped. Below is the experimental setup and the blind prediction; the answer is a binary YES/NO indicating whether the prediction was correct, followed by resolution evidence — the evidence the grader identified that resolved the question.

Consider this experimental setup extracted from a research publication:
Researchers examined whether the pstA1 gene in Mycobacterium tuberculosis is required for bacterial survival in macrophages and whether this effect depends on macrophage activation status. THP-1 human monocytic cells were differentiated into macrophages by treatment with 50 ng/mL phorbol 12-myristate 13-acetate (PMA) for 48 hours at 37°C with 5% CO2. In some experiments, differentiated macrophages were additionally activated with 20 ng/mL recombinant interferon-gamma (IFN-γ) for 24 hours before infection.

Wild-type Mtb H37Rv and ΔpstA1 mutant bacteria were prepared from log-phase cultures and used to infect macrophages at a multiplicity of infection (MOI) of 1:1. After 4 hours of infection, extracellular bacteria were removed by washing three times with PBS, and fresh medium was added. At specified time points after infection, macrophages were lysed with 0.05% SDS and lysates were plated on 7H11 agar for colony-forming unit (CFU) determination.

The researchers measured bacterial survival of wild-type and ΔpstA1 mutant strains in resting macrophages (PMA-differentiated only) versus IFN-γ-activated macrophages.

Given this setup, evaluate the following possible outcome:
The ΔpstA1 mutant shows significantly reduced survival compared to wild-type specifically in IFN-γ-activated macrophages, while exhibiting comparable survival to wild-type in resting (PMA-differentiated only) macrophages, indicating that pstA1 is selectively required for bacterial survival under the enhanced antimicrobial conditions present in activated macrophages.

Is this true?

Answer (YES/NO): YES